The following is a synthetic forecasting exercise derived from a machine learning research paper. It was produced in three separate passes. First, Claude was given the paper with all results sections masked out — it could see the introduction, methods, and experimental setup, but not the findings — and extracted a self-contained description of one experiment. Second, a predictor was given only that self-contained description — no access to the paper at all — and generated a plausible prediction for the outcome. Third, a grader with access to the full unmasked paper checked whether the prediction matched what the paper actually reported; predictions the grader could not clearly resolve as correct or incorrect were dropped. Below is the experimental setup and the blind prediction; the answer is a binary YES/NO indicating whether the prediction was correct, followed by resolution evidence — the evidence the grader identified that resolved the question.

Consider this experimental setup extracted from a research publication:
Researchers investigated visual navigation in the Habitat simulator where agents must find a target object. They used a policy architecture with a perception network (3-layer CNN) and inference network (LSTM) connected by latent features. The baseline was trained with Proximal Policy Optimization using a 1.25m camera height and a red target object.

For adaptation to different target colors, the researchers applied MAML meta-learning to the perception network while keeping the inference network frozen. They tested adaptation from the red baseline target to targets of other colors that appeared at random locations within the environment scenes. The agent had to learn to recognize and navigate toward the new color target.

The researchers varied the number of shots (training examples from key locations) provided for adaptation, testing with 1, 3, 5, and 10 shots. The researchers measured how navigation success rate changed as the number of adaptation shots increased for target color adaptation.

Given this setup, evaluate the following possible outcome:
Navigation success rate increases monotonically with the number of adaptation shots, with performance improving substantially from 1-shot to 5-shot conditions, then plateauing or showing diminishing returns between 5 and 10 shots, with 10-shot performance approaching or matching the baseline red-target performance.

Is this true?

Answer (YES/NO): NO